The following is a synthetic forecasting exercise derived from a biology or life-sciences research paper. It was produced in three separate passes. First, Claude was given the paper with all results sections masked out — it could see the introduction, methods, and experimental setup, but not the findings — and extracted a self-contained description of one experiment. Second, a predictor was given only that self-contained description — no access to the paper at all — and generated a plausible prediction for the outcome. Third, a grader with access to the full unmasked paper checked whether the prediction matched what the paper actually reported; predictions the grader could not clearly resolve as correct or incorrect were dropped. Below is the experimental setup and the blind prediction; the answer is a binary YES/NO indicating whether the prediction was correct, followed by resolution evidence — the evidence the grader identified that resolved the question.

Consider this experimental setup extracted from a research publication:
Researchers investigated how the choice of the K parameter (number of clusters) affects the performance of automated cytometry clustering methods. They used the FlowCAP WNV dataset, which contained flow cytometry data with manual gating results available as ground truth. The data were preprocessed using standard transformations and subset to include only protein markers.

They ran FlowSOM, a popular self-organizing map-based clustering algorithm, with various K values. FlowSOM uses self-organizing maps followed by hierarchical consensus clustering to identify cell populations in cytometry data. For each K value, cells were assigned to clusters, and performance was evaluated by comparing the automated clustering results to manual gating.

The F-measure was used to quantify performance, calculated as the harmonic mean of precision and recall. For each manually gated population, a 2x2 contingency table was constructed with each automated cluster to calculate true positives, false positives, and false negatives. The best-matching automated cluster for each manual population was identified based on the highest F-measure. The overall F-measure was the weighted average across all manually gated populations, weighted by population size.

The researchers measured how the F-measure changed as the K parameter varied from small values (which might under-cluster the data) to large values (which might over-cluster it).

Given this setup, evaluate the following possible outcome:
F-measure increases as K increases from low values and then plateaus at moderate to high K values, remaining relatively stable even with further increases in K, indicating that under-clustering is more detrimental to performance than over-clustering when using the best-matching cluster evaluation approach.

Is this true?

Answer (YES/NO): NO